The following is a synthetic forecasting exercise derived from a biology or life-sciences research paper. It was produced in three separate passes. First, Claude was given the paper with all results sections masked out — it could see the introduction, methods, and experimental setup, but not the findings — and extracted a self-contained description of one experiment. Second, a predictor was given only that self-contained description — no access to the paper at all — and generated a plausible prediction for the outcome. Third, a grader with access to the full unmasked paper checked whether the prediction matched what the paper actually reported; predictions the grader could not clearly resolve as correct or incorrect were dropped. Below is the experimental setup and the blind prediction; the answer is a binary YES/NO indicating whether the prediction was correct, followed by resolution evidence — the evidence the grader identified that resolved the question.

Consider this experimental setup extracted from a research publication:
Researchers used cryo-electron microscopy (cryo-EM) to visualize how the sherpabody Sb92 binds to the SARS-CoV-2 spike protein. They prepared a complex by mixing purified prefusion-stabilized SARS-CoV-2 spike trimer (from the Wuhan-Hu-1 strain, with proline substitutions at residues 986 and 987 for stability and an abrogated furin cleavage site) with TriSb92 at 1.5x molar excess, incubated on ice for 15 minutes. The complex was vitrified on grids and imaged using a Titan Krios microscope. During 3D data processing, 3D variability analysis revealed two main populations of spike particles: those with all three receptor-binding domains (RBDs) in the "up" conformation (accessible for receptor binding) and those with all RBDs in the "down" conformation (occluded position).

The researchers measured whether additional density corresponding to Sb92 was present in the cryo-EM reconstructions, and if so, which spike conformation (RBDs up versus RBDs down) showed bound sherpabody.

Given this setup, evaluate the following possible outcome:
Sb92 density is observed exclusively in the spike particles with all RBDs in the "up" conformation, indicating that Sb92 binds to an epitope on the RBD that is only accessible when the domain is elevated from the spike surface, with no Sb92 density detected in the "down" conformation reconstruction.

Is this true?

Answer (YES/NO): YES